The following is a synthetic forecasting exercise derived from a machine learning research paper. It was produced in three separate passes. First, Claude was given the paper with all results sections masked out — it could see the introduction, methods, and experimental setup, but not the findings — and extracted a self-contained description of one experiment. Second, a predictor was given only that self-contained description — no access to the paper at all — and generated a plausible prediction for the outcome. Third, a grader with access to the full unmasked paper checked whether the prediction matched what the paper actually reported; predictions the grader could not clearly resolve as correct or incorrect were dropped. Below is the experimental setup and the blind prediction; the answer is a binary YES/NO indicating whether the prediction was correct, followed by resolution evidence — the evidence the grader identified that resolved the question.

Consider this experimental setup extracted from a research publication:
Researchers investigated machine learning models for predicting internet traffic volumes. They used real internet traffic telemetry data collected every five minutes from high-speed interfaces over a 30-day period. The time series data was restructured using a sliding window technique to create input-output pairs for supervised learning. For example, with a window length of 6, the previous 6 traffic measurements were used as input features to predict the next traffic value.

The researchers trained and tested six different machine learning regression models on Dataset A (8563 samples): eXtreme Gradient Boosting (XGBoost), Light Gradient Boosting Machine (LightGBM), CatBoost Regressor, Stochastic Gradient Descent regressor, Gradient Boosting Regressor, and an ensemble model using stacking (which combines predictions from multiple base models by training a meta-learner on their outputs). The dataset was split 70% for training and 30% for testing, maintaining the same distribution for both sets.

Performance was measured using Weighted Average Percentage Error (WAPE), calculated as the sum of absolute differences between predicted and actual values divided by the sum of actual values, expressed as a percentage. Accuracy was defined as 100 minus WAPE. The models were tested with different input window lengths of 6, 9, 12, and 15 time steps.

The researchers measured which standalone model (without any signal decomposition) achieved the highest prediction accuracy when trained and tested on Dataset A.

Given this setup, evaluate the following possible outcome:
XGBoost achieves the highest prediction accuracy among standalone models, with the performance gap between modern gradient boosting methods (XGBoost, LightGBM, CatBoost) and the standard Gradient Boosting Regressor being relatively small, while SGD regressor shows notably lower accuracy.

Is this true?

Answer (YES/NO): NO